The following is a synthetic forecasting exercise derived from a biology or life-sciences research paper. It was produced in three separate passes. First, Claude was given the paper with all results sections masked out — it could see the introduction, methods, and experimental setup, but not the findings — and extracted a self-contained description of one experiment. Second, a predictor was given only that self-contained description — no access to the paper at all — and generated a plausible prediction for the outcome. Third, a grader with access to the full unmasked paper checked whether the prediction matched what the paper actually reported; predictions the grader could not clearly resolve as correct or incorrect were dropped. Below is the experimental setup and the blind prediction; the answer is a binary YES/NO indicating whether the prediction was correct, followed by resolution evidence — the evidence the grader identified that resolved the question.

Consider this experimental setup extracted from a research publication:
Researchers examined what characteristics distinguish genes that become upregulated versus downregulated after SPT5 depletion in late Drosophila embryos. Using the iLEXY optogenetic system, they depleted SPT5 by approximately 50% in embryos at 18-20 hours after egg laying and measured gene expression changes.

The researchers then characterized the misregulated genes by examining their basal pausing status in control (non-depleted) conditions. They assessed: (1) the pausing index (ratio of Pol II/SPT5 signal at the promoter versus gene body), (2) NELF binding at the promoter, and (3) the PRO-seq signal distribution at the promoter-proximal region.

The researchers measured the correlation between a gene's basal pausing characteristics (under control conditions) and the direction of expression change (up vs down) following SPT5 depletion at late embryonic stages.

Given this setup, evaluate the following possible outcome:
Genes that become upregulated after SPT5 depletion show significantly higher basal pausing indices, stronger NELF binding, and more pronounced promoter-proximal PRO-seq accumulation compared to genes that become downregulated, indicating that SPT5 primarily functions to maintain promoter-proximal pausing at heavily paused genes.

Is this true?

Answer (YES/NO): YES